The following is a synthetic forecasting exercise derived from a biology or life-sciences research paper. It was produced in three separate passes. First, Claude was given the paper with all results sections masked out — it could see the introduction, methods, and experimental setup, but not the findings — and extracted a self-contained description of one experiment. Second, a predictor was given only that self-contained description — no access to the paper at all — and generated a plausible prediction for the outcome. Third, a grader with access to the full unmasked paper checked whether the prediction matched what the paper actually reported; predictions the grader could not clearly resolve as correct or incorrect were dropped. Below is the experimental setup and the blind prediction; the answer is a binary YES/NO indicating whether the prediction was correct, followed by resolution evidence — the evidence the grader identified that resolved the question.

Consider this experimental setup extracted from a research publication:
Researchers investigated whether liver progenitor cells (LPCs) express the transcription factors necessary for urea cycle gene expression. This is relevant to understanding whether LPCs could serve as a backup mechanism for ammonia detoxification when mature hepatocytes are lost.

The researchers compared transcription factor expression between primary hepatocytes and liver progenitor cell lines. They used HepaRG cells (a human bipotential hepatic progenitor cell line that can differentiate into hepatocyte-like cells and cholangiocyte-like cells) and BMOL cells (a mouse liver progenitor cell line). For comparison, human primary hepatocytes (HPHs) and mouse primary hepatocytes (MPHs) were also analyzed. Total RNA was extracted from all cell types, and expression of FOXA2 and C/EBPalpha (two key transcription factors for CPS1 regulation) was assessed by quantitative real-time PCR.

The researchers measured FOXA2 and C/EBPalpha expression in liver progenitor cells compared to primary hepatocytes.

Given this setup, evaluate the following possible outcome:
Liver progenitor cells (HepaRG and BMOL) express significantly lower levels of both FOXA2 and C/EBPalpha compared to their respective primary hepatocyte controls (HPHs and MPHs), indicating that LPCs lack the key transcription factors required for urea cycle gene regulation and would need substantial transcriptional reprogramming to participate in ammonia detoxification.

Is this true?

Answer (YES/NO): NO